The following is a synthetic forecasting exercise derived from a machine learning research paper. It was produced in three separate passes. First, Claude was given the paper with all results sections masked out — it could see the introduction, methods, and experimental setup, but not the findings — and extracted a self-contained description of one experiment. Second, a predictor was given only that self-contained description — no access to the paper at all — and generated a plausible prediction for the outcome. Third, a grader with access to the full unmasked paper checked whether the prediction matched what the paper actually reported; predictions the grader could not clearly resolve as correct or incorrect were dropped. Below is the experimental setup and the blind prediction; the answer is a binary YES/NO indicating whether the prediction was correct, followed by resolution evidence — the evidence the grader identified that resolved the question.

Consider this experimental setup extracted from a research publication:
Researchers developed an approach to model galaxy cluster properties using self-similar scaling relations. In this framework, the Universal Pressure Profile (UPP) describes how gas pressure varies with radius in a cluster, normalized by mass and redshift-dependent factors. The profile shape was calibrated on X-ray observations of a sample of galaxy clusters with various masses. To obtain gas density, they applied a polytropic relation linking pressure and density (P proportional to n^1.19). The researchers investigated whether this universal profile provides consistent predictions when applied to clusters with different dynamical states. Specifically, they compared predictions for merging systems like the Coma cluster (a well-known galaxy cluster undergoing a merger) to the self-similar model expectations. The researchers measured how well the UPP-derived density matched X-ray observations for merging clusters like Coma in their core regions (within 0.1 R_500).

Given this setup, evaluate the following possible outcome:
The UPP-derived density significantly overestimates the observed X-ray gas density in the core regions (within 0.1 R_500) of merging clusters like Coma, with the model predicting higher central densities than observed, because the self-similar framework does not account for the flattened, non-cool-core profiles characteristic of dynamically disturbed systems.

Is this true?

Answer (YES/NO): YES